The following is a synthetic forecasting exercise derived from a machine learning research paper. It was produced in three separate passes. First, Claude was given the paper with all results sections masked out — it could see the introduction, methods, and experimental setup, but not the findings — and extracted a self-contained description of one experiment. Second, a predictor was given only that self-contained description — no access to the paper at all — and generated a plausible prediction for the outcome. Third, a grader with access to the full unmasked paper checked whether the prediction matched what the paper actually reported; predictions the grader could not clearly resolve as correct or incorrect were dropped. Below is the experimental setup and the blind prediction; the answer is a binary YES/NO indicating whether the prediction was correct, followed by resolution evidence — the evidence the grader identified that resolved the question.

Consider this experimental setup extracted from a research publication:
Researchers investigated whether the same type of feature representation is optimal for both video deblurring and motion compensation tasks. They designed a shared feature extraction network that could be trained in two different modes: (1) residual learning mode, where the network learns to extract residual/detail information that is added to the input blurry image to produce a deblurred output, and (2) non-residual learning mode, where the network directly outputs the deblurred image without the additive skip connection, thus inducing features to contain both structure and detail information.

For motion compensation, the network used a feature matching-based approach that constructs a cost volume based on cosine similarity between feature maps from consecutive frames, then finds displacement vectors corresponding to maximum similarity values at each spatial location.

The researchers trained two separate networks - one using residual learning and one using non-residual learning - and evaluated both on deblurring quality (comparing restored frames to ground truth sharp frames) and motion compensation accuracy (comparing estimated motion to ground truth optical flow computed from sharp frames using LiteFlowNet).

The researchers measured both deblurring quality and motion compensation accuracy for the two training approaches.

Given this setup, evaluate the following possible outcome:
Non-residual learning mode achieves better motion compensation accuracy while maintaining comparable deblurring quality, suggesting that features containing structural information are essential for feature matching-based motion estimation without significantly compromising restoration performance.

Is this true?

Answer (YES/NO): NO